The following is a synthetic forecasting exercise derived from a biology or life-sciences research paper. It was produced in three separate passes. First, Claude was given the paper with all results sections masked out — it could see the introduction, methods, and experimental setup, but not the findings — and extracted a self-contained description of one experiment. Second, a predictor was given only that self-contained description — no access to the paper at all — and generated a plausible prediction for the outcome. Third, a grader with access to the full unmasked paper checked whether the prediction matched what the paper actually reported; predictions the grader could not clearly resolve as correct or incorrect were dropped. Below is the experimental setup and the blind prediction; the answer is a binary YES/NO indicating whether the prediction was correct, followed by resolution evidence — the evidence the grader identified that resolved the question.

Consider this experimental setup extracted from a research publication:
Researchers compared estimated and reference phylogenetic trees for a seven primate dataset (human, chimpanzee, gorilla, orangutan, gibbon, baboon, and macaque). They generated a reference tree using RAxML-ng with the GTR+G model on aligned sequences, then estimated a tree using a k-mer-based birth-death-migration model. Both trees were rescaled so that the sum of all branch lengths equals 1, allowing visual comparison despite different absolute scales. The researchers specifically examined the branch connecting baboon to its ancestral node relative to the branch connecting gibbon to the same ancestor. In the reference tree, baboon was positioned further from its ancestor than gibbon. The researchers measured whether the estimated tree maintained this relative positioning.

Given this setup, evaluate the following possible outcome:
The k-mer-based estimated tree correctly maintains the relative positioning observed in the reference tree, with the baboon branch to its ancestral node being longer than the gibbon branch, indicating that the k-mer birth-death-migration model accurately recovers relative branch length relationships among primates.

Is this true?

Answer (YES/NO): YES